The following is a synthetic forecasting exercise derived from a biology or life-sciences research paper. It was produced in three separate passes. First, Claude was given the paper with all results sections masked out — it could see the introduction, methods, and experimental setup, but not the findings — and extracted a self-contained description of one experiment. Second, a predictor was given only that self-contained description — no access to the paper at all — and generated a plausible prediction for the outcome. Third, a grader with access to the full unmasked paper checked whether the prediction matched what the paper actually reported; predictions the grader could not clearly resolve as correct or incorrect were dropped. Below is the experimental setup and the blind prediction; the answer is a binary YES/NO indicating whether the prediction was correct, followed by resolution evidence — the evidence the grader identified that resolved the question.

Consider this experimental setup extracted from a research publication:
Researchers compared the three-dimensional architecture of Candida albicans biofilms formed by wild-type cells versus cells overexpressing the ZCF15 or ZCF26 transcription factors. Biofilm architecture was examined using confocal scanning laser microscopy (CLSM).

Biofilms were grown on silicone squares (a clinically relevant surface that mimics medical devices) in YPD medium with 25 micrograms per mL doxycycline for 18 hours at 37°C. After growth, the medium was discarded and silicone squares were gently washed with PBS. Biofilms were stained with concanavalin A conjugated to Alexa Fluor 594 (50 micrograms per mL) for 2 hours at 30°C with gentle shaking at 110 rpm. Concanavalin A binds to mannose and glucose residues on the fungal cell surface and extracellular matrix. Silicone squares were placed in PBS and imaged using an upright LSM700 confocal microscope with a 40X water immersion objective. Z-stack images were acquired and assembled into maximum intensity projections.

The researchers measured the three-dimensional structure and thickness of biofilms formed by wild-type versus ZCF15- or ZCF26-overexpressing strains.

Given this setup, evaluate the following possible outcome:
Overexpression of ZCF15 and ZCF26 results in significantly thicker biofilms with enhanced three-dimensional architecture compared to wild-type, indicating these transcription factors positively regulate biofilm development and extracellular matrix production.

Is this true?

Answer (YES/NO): NO